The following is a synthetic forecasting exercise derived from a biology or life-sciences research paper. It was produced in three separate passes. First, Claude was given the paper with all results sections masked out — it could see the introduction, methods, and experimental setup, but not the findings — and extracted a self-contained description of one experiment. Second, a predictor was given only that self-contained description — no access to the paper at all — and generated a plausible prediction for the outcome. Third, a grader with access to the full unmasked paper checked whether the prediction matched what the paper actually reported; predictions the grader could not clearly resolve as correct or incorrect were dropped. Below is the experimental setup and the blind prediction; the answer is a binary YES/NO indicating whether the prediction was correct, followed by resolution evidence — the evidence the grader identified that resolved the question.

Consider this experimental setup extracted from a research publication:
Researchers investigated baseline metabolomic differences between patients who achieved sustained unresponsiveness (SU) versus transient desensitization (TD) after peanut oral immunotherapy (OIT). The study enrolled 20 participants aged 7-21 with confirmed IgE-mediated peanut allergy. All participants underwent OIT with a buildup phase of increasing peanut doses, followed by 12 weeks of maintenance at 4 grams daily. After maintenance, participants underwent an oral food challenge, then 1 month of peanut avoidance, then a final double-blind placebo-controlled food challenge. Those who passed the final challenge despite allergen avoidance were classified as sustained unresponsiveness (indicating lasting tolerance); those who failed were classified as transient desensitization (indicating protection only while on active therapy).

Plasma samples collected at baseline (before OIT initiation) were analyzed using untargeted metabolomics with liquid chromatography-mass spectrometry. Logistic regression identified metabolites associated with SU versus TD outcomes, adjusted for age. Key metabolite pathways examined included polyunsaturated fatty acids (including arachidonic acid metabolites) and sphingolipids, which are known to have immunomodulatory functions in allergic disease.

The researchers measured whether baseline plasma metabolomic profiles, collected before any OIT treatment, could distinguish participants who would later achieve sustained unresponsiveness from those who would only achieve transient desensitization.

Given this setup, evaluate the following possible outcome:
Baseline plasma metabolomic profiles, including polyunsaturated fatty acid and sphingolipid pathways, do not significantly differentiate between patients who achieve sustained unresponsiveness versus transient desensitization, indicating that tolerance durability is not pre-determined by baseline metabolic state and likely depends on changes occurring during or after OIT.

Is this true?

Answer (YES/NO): NO